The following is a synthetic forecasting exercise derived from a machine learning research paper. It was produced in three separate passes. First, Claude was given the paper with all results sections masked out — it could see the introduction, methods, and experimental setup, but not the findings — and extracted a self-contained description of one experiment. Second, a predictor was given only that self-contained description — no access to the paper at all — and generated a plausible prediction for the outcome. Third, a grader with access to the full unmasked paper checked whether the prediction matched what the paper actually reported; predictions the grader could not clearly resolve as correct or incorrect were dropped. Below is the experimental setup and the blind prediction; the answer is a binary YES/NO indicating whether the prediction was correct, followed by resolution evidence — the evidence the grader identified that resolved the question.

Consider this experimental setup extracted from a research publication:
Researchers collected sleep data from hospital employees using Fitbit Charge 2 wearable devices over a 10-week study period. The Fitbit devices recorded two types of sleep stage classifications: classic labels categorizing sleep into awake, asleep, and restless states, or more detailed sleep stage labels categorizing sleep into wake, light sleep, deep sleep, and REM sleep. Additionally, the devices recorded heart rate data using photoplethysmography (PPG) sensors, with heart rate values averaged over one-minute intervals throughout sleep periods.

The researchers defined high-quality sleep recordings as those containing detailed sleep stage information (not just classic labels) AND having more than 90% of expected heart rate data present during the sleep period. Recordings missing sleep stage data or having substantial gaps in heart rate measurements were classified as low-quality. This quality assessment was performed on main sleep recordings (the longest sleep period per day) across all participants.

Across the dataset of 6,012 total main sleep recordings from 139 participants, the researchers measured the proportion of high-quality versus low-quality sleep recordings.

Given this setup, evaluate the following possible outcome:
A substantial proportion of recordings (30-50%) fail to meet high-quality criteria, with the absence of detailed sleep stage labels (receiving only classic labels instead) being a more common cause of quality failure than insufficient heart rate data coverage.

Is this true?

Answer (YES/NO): NO